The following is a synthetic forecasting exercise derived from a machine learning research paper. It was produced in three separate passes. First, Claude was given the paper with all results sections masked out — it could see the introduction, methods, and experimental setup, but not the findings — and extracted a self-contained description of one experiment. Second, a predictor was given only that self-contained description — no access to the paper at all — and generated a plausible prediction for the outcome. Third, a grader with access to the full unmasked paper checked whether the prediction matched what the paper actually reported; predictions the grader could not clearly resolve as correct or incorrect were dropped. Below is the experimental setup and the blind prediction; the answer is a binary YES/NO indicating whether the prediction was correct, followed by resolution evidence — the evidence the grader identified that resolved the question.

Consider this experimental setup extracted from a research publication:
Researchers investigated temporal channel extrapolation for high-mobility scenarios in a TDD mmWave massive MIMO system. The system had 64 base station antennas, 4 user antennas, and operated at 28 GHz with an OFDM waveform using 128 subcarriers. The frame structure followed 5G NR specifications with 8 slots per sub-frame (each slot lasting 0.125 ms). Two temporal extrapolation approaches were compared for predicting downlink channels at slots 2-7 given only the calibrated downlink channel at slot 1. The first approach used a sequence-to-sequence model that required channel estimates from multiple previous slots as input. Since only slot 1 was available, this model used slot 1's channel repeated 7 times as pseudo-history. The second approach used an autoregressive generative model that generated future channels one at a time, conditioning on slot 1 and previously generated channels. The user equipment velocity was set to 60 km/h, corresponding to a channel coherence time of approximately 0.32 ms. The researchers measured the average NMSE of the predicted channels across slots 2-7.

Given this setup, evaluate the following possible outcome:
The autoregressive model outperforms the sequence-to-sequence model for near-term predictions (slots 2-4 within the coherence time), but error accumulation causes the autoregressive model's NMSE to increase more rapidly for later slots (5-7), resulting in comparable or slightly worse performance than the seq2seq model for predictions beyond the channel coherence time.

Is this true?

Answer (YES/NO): NO